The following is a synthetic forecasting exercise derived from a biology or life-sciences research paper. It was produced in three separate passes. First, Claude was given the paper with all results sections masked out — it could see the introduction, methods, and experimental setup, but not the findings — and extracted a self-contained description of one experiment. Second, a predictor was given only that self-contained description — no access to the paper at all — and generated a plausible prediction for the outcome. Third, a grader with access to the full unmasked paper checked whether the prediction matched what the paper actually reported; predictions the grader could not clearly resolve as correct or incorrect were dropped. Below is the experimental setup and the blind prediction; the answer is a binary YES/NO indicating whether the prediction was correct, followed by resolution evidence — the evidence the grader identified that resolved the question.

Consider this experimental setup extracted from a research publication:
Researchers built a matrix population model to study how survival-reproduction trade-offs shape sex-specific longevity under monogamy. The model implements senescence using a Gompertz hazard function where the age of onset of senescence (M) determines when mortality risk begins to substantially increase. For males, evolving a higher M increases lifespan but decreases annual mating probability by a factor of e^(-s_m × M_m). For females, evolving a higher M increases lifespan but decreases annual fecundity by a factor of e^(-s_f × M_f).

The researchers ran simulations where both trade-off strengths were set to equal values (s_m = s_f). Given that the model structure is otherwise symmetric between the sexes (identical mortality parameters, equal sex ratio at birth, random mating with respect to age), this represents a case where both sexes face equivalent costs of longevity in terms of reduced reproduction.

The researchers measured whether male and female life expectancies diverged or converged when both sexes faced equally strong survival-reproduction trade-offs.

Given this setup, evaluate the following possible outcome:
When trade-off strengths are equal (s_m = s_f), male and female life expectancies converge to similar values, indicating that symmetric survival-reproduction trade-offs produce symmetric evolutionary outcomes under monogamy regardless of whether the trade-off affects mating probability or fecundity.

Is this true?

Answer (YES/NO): NO